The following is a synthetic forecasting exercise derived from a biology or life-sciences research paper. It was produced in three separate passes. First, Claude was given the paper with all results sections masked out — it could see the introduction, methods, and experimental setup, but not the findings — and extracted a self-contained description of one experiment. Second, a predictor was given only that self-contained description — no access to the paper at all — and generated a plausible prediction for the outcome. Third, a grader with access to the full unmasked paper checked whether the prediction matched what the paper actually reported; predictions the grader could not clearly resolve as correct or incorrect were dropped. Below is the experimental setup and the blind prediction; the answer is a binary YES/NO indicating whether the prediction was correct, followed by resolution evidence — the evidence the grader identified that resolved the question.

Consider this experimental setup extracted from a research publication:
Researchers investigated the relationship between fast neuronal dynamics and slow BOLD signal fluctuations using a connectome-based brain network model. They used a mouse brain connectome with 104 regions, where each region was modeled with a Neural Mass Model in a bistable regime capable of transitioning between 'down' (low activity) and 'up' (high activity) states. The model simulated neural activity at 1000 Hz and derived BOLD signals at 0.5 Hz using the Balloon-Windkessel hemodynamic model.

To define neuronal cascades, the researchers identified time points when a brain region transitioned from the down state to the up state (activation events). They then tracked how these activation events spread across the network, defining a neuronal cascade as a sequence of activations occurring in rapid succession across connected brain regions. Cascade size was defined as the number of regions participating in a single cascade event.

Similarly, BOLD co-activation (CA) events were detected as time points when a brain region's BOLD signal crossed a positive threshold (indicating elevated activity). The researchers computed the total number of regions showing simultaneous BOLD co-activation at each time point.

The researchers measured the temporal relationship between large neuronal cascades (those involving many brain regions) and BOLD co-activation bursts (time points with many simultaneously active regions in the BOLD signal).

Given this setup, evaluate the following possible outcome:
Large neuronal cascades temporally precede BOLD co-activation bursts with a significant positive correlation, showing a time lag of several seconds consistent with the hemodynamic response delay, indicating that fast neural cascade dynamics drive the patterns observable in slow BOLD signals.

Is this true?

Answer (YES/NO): YES